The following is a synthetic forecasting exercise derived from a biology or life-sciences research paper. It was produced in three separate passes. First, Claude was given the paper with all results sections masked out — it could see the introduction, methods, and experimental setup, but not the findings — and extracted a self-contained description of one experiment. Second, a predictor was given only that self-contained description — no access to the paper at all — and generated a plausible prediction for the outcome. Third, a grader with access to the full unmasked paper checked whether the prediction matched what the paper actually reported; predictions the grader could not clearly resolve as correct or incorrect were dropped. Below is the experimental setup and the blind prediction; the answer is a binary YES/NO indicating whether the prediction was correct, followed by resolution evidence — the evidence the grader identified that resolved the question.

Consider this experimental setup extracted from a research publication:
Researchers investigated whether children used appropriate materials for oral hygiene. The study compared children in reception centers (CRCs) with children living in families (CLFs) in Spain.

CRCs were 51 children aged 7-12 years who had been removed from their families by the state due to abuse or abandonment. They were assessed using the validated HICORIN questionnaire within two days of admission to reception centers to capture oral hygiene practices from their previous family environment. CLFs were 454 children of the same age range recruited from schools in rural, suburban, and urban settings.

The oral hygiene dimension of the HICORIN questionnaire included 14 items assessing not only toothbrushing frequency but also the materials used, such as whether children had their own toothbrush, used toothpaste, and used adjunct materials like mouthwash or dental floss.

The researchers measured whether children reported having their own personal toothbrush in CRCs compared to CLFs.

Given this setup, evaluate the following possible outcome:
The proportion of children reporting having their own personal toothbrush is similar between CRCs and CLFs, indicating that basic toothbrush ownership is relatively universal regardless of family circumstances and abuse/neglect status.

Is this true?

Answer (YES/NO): YES